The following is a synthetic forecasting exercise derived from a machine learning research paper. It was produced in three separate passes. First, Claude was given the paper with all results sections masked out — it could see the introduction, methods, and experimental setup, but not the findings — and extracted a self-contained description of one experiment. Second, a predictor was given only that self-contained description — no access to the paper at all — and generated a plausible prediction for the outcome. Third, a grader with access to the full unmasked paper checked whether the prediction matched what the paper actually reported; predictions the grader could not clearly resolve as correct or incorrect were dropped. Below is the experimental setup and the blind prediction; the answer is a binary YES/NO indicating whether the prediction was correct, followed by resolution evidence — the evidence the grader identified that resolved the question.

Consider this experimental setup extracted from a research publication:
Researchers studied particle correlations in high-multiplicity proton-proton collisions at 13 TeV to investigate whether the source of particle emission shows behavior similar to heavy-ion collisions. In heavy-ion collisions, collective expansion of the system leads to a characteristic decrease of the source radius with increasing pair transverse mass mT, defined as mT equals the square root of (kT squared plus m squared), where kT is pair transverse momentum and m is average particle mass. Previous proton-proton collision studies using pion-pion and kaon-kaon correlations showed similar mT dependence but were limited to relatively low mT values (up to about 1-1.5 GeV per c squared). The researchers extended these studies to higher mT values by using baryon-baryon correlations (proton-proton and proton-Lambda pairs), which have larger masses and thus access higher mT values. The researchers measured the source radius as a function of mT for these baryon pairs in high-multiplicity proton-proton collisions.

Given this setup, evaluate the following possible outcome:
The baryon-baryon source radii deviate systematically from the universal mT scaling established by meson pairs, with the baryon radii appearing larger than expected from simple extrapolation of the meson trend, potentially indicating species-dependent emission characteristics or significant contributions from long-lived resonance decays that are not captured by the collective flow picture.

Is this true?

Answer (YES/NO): NO